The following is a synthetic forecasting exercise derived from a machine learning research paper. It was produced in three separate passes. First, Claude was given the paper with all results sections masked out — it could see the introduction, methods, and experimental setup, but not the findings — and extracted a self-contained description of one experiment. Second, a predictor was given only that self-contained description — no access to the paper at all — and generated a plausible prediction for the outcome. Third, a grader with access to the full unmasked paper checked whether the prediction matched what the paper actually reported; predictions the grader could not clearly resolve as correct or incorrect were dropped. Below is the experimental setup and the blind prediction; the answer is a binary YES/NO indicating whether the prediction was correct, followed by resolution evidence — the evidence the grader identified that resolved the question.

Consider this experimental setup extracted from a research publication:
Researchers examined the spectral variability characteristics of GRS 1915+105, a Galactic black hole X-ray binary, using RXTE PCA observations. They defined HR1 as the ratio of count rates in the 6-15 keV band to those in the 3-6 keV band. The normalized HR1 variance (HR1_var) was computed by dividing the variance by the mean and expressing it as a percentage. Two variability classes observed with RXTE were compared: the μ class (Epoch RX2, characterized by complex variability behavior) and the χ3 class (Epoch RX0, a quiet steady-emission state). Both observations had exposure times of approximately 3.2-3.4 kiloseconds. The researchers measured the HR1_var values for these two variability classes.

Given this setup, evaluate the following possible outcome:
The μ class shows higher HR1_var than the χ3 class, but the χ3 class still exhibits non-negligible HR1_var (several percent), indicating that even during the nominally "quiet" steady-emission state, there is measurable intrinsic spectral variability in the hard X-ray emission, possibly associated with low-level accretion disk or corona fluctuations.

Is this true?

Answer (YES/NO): NO